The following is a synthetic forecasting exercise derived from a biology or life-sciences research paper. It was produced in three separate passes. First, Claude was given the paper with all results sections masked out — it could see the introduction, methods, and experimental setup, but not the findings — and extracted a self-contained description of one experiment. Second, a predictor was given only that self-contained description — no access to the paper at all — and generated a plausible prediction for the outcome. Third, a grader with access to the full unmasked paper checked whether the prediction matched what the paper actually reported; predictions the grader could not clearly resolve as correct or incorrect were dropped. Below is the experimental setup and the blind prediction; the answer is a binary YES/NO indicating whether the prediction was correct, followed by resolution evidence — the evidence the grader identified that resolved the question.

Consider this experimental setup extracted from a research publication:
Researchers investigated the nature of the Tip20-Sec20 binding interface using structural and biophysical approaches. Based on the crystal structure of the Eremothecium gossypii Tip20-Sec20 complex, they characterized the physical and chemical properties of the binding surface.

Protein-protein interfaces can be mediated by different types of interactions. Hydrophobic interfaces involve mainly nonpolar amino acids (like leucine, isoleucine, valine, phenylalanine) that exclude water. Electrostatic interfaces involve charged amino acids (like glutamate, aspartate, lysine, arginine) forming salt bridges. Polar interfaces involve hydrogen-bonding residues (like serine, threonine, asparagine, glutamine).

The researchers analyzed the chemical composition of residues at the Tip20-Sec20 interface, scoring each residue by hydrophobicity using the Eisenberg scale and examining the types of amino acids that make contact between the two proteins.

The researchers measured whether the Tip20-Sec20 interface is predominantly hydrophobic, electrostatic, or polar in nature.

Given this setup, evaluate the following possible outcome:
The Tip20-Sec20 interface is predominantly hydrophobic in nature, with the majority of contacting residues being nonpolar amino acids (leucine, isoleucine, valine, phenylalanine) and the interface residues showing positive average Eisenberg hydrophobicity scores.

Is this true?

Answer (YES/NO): NO